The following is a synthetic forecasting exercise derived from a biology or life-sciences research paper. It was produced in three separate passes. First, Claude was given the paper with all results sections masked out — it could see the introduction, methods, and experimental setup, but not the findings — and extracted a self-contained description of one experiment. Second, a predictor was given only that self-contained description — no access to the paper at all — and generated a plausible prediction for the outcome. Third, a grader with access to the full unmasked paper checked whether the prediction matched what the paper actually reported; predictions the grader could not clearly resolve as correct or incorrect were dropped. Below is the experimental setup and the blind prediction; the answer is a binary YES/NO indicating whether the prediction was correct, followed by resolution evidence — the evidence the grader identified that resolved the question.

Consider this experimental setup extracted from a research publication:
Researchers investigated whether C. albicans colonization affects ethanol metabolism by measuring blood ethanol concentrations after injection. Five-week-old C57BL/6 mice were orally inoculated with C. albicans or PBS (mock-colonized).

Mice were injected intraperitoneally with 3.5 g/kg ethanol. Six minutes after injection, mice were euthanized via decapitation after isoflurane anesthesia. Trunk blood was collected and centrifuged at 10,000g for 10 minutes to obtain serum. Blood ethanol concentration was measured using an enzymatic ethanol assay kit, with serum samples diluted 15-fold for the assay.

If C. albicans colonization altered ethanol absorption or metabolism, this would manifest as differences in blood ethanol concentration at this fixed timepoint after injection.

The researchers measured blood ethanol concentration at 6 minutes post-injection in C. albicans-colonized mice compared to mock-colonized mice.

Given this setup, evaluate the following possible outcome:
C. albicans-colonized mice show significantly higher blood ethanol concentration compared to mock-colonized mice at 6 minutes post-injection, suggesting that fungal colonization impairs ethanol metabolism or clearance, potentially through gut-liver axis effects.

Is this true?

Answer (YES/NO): NO